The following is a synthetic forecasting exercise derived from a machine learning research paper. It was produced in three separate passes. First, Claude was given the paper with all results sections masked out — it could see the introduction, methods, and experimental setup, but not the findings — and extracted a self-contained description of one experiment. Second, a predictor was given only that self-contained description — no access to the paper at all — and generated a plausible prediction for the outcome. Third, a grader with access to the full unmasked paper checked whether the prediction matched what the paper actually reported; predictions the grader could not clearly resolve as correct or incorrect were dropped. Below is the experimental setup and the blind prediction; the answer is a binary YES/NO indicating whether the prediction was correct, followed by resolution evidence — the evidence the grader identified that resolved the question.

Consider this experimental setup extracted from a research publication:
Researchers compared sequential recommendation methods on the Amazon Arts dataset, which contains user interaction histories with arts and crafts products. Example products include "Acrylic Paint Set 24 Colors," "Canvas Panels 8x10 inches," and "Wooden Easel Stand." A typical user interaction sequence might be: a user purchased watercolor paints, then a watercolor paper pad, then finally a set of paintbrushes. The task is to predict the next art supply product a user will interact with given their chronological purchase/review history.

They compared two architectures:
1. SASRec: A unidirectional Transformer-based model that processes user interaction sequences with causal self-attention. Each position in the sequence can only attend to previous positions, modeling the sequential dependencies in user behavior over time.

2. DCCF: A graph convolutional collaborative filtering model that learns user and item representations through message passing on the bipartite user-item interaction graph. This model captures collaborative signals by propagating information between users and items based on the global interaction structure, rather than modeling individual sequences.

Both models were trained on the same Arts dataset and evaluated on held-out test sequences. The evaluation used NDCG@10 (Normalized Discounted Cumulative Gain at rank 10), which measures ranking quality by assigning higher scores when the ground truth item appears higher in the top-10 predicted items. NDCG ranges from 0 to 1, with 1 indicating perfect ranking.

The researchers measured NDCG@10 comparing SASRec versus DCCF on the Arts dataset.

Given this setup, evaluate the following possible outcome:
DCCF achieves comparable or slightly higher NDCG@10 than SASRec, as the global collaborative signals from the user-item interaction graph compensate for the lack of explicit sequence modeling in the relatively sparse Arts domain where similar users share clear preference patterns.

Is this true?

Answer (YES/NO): NO